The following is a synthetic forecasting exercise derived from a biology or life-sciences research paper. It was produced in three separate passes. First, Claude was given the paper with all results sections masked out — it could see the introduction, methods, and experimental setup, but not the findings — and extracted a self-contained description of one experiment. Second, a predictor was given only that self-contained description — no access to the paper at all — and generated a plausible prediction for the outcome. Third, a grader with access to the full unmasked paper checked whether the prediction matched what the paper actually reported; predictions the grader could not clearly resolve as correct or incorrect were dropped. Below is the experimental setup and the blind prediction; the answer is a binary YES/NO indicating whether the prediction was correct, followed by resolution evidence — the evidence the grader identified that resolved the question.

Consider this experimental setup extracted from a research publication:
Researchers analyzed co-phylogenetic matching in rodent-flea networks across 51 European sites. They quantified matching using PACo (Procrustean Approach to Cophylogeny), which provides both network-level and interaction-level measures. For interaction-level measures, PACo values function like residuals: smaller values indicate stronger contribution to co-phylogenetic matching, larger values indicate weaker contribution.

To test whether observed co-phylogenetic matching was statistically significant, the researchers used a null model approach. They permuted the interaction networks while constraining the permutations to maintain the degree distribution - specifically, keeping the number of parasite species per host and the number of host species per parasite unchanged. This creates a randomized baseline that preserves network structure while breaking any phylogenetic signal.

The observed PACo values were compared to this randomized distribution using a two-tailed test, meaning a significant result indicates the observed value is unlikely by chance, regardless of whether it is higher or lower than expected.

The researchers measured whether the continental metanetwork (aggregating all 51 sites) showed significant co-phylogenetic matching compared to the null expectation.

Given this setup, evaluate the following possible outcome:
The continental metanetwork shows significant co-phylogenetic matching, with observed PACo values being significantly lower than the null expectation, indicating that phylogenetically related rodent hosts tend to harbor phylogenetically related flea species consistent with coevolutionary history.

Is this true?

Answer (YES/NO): YES